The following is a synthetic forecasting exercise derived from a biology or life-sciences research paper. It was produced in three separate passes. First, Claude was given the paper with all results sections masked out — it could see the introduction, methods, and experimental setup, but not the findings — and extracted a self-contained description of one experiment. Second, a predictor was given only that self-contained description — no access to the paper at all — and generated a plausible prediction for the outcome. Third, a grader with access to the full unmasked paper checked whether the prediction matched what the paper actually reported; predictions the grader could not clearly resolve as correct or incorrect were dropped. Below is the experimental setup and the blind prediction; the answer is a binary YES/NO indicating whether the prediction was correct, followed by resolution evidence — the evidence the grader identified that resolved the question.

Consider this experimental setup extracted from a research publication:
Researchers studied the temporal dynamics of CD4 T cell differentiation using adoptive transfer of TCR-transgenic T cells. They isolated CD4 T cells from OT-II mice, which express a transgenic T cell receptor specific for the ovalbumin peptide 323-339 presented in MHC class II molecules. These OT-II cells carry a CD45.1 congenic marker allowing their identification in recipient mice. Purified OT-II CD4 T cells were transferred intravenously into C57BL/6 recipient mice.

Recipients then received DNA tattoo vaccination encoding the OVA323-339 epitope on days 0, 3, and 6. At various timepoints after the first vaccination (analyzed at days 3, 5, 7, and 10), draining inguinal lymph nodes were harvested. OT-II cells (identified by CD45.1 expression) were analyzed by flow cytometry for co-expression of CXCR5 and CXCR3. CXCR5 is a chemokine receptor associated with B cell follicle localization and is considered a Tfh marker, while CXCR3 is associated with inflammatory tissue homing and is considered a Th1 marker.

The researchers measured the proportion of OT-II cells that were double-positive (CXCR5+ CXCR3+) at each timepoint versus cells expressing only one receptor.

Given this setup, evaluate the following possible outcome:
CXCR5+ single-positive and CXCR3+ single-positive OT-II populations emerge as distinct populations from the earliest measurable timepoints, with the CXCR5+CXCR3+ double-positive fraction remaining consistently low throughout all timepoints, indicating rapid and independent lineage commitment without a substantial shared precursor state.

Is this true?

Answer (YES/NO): NO